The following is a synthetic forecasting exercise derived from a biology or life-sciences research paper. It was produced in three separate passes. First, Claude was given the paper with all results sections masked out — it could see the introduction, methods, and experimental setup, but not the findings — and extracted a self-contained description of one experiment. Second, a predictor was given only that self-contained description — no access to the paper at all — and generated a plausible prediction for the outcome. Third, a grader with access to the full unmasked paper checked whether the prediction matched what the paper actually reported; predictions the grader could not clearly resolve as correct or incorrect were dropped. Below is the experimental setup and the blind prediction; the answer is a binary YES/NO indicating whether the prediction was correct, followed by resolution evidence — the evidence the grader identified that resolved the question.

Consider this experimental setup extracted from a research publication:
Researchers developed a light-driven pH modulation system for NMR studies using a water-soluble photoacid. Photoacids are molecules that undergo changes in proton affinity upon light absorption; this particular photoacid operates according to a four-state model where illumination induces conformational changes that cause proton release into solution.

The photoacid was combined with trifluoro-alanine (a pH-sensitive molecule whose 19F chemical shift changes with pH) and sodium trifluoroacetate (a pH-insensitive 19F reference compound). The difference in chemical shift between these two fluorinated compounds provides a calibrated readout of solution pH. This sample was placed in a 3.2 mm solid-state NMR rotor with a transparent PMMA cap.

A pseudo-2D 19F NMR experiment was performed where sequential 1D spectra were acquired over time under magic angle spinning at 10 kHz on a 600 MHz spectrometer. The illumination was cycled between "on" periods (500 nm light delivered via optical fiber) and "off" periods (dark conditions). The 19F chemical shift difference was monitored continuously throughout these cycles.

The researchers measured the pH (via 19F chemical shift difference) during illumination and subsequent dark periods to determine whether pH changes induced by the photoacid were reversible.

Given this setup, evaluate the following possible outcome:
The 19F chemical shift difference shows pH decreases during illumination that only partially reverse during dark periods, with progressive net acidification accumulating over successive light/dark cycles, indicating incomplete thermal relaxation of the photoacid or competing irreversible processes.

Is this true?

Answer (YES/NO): NO